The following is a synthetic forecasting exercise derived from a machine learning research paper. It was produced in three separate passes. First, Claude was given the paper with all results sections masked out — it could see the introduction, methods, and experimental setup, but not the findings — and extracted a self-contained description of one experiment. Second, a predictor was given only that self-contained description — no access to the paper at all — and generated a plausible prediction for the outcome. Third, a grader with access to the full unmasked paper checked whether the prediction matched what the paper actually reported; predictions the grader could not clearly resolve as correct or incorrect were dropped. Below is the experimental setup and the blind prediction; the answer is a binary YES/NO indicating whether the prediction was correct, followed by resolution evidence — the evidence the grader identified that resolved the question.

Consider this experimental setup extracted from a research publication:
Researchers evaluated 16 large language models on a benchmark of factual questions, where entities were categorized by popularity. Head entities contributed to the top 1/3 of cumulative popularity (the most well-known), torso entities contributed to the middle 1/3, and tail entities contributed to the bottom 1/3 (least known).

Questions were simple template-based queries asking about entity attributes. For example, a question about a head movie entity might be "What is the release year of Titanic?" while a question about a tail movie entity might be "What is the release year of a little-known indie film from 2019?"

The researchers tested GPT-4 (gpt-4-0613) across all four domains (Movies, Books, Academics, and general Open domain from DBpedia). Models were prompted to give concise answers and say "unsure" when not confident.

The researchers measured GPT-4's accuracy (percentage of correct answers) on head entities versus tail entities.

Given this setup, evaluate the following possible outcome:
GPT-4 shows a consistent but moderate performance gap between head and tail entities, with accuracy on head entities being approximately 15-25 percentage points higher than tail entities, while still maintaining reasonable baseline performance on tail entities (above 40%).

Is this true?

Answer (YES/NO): NO